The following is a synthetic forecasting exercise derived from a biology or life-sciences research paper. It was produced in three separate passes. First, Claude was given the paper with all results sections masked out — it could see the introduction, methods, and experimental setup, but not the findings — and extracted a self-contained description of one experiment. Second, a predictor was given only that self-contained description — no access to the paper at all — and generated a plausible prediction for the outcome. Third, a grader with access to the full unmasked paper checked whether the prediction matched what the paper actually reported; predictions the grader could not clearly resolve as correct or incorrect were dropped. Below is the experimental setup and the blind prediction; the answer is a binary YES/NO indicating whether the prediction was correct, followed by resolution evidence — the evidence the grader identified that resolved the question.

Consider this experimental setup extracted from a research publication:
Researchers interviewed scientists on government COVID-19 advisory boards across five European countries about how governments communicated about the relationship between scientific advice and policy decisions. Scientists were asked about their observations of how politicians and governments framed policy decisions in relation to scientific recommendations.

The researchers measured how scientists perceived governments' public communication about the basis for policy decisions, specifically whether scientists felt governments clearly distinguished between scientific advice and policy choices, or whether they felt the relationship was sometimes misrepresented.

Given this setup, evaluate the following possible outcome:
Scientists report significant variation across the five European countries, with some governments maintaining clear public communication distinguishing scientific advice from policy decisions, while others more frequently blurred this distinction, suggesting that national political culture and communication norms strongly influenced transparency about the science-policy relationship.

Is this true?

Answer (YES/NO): NO